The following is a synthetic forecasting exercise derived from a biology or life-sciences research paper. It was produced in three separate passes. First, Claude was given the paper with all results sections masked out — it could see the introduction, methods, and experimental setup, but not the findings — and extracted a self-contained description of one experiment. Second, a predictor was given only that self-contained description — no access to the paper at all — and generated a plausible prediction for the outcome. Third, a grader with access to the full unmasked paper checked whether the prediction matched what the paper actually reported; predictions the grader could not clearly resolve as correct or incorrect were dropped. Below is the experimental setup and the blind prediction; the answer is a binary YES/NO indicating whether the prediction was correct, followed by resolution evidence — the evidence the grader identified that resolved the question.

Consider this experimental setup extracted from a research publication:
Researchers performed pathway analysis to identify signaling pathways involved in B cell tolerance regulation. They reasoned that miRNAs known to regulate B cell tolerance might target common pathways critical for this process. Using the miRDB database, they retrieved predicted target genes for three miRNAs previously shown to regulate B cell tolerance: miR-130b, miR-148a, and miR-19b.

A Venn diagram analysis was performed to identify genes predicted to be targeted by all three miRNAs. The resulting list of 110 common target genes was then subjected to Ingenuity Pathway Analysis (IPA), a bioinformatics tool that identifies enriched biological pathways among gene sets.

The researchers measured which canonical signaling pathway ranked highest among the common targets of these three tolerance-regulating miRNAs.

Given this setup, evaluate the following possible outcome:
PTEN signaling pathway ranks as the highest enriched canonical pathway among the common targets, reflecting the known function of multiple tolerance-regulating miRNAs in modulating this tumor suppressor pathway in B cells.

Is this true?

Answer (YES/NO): NO